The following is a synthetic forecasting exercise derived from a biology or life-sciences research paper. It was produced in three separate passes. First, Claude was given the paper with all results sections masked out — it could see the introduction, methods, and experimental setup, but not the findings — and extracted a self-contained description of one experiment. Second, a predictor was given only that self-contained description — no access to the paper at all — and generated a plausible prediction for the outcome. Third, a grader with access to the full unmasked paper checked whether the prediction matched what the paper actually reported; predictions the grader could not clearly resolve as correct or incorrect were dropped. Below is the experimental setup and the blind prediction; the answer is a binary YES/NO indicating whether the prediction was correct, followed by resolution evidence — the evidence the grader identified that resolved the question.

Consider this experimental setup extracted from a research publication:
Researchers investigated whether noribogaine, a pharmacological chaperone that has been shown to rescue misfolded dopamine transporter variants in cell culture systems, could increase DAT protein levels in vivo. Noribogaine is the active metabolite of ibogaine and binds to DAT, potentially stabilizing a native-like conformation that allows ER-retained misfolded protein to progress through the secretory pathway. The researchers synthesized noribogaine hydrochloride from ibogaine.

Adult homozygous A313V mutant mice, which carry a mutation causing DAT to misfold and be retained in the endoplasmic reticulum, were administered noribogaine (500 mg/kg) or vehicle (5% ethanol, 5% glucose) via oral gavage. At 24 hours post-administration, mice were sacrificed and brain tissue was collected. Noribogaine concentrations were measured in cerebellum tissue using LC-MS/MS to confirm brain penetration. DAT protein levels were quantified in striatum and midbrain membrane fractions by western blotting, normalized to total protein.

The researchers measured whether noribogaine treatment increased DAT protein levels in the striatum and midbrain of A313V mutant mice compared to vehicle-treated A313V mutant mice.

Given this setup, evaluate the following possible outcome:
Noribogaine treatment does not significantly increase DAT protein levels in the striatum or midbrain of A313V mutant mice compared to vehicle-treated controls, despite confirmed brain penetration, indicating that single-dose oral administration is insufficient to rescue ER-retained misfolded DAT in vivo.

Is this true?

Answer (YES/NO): NO